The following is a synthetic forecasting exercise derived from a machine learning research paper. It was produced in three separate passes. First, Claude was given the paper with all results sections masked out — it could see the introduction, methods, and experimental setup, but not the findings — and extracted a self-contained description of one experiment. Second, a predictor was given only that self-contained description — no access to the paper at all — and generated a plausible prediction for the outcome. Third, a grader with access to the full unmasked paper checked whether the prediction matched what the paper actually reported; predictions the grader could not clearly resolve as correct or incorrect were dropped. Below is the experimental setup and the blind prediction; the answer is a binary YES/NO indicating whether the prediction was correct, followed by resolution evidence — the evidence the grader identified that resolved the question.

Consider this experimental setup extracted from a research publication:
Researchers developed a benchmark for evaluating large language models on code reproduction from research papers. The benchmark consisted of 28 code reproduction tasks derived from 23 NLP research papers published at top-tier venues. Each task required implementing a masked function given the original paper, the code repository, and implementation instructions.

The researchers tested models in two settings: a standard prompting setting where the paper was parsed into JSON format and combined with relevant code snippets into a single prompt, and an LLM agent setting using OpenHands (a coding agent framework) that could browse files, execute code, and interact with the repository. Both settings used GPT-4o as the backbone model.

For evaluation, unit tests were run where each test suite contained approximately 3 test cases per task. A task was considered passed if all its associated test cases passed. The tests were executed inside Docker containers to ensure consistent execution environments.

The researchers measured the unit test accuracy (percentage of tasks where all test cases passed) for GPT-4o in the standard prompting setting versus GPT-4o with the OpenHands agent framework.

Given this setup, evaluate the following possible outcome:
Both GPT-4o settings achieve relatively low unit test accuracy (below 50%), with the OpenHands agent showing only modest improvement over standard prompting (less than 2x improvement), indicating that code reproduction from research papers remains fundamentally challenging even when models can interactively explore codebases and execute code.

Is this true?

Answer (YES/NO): NO